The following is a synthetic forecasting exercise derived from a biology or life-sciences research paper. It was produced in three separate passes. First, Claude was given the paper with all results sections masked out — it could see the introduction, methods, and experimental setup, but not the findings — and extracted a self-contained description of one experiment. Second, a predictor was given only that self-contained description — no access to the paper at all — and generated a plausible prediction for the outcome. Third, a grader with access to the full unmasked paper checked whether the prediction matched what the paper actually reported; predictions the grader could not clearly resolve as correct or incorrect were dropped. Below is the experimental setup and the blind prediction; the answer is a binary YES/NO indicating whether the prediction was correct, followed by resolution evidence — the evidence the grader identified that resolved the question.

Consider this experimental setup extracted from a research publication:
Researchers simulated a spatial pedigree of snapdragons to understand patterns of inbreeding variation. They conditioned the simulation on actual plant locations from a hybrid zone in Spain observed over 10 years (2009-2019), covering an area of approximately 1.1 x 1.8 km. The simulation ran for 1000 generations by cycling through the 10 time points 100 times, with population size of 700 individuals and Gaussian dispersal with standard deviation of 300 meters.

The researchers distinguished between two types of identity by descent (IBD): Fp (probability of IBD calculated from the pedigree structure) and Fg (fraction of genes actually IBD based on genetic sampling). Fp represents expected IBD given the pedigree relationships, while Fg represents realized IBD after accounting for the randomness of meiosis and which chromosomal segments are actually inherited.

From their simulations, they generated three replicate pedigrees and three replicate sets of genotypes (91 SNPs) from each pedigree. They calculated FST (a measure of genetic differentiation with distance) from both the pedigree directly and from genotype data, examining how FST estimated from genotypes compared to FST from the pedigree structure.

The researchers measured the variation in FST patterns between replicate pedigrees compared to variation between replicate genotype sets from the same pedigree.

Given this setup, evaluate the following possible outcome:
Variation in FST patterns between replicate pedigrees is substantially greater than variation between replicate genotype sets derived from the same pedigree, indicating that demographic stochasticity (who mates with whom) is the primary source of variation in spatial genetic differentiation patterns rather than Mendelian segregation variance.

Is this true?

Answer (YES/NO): NO